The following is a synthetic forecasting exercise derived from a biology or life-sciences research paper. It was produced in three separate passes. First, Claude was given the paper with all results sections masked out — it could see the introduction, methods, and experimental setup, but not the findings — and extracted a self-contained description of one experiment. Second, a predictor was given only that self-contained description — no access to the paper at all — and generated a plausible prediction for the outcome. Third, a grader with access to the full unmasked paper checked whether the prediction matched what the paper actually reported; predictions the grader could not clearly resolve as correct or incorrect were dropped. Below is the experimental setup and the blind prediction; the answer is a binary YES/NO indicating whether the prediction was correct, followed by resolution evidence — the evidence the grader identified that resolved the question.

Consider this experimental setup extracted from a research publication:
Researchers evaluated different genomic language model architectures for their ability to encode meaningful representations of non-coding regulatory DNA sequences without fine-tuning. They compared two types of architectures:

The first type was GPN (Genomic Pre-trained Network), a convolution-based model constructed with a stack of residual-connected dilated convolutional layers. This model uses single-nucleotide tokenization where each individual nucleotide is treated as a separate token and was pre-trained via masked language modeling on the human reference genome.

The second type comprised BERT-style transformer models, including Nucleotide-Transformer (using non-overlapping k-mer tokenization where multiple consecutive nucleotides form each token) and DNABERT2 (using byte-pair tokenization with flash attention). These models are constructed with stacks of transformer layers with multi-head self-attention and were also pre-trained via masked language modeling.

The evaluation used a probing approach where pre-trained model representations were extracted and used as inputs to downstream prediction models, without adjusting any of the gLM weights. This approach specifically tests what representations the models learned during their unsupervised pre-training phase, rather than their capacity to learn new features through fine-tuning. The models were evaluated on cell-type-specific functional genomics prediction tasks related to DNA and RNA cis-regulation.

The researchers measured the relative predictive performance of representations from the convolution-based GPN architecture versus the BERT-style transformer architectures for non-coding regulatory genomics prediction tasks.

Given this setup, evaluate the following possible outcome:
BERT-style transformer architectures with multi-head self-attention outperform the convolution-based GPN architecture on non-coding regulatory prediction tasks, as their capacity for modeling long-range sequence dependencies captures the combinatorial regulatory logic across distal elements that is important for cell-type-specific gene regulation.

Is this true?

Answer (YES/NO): NO